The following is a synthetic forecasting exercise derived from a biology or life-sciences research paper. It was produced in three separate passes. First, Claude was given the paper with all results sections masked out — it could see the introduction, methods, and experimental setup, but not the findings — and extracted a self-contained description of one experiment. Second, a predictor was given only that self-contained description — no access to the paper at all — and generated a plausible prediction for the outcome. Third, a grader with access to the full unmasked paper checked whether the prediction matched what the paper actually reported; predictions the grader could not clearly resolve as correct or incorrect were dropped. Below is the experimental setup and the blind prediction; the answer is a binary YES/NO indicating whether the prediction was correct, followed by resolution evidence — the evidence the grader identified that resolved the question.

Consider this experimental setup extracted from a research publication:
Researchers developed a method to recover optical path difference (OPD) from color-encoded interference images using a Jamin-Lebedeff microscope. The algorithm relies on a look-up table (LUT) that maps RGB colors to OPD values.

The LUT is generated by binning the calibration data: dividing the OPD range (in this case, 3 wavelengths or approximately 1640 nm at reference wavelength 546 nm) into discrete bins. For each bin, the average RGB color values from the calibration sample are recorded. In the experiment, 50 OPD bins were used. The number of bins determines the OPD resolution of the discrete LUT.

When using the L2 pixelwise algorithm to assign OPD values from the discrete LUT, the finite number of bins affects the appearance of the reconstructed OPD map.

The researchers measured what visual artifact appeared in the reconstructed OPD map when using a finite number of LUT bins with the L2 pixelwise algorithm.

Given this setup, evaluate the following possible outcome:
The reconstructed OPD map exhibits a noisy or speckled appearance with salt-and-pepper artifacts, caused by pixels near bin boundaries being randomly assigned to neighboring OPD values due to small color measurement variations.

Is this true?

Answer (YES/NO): NO